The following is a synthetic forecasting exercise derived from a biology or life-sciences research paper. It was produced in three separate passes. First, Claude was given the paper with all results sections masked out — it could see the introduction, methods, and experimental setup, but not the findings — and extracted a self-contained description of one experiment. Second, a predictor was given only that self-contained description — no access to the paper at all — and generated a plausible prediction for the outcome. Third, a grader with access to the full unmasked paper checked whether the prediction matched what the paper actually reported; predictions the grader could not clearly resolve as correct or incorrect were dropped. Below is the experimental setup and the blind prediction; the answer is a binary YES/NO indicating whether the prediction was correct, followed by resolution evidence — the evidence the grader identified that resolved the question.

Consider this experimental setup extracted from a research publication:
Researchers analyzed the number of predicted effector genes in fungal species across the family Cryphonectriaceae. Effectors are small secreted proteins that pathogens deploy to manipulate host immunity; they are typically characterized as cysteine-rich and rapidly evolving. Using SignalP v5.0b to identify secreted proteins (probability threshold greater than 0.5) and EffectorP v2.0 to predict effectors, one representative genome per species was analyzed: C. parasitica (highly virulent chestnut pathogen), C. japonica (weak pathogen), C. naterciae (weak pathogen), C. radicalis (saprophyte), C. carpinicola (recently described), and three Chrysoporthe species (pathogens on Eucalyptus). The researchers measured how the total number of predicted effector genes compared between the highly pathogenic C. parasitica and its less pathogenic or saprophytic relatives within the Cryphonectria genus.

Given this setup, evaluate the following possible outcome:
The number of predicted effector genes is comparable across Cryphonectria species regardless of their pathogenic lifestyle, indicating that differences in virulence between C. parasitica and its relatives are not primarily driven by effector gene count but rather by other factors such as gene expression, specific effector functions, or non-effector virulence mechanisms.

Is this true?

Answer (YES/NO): YES